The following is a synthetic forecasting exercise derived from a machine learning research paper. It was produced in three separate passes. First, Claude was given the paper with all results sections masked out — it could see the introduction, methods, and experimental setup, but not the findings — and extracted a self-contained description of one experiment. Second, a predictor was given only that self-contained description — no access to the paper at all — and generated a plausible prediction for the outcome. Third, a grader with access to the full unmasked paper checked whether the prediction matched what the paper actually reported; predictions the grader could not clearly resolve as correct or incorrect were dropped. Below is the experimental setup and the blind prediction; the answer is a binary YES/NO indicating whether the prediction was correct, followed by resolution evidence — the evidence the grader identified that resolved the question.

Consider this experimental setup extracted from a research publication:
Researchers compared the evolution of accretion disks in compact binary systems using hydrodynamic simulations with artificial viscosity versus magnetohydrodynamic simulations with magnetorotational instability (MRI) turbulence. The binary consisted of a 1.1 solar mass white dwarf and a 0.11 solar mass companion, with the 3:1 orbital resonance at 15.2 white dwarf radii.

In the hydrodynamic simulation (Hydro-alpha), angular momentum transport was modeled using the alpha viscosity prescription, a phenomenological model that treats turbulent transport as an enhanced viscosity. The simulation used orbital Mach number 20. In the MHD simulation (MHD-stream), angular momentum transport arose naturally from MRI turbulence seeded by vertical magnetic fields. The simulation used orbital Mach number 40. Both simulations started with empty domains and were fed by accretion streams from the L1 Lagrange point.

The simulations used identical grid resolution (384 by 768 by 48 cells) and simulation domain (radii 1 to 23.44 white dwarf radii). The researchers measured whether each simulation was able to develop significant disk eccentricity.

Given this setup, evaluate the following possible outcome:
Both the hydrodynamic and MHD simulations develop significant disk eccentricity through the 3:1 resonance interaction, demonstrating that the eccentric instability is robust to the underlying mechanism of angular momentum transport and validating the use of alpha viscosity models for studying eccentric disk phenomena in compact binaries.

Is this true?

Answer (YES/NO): NO